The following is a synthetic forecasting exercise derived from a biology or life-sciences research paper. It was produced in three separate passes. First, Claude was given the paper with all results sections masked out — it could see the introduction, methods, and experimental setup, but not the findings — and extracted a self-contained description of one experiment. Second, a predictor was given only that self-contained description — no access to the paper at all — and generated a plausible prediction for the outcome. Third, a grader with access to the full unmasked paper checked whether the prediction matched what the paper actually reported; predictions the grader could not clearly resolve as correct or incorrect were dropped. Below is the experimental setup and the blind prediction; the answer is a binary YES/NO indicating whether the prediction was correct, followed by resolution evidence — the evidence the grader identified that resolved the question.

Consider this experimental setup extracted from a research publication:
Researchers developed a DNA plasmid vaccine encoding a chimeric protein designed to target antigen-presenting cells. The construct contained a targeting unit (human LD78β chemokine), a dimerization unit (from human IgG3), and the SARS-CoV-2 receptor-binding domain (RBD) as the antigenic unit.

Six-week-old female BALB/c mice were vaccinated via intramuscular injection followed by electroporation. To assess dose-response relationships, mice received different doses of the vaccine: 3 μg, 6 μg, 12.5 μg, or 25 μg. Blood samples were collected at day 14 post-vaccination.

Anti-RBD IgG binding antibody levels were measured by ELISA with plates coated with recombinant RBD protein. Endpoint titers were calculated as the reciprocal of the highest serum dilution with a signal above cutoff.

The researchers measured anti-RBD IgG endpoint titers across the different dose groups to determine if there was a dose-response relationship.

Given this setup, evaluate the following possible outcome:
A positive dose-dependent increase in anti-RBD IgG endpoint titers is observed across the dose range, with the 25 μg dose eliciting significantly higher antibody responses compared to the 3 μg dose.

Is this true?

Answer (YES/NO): YES